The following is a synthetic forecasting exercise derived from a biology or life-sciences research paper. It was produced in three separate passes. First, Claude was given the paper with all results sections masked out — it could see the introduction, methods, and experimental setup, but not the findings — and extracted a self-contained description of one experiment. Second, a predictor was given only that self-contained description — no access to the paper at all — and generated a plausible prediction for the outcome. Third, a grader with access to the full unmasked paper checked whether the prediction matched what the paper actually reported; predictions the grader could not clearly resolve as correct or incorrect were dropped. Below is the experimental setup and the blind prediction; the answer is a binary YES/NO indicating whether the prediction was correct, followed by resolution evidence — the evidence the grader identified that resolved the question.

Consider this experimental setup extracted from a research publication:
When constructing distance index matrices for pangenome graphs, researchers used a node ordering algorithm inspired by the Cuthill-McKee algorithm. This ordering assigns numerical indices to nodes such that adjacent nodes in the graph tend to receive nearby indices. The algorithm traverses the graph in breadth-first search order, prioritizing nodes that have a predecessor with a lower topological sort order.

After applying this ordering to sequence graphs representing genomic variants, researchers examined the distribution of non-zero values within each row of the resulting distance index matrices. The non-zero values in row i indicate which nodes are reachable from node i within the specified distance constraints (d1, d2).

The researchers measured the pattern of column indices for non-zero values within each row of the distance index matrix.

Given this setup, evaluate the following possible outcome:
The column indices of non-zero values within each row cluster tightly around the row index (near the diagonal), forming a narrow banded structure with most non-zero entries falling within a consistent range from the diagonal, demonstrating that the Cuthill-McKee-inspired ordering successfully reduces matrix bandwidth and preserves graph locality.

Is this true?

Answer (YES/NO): YES